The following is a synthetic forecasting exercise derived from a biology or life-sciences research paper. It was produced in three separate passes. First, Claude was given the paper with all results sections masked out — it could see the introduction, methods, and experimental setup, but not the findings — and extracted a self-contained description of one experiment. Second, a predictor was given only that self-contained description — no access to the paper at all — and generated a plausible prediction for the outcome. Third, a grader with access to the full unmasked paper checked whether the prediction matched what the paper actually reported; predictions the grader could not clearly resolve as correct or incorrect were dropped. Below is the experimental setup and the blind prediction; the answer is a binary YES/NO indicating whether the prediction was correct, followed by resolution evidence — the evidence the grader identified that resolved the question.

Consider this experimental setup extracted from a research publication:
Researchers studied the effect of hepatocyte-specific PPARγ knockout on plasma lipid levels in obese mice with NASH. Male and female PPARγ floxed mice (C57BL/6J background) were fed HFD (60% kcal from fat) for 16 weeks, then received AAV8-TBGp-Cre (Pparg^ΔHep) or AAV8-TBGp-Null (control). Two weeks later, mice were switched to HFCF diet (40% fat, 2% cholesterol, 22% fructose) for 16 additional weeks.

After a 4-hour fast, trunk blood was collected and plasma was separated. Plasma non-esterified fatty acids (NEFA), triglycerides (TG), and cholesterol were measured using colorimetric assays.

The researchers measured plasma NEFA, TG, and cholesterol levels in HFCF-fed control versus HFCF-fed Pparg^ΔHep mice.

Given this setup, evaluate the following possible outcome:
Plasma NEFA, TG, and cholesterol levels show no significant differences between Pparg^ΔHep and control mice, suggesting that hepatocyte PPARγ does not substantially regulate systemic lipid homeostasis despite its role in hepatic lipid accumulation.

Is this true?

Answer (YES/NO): YES